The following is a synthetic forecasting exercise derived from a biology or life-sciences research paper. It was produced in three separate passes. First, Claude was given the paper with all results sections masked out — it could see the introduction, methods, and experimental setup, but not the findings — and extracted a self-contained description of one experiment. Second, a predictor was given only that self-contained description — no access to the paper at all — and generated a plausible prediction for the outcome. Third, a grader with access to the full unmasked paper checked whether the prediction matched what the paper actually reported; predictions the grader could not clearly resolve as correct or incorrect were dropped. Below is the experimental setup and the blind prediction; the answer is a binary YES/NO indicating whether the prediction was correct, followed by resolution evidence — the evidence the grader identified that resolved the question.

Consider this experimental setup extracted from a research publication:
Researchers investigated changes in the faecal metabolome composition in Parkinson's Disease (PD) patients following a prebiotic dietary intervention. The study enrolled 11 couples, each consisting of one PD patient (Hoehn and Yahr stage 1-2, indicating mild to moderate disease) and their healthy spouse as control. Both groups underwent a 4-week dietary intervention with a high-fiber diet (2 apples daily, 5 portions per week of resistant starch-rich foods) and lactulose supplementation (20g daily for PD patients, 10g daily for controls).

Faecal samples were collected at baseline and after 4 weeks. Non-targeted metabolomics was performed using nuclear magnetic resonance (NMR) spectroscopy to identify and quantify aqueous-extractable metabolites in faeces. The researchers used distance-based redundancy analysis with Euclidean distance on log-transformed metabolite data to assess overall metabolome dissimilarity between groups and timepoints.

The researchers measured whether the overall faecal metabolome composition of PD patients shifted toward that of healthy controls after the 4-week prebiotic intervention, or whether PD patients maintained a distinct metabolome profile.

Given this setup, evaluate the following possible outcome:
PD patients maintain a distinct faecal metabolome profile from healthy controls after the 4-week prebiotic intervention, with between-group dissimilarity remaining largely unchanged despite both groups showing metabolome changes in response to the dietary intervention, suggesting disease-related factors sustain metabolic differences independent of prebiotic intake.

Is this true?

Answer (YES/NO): NO